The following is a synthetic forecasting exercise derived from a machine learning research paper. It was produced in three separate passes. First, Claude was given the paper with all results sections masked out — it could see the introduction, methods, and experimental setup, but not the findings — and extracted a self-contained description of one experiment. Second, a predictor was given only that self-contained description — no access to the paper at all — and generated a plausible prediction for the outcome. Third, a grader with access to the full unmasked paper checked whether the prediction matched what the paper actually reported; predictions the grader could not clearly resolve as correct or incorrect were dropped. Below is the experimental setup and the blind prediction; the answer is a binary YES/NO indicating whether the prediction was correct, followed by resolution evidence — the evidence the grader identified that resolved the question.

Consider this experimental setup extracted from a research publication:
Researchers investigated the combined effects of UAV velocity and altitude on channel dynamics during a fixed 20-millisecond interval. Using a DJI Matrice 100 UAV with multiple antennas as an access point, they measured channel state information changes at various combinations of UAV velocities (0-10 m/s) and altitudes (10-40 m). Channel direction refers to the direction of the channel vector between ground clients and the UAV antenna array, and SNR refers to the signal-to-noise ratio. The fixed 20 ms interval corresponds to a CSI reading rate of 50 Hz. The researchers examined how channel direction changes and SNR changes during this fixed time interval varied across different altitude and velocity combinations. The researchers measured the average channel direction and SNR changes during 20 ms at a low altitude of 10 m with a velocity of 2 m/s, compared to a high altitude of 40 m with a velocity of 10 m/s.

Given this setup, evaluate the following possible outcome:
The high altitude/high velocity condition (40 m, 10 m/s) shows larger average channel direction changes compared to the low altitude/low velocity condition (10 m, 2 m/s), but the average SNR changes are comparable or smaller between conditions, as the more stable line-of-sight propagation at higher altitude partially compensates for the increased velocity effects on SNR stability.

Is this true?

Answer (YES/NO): NO